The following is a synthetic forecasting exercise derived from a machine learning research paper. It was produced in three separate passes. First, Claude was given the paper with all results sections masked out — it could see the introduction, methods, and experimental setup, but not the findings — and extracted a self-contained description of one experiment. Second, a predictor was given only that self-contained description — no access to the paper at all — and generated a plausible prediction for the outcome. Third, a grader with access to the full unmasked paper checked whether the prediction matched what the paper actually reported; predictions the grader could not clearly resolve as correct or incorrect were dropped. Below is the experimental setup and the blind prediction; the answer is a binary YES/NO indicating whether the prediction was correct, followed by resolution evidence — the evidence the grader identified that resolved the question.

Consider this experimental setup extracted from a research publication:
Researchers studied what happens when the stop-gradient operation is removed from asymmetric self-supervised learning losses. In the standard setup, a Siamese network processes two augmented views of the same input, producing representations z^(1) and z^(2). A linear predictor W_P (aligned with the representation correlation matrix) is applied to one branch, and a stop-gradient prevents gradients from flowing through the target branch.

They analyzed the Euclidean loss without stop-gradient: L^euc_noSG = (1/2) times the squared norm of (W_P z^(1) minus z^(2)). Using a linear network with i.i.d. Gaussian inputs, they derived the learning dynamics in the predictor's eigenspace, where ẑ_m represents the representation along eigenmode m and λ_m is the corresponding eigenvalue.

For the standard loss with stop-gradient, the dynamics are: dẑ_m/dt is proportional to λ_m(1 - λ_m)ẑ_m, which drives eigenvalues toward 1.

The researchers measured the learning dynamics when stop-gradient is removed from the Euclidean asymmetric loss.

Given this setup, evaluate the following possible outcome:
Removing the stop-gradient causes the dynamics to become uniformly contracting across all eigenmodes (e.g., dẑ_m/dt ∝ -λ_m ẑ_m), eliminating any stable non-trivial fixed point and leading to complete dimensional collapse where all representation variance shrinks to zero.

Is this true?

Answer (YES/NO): NO